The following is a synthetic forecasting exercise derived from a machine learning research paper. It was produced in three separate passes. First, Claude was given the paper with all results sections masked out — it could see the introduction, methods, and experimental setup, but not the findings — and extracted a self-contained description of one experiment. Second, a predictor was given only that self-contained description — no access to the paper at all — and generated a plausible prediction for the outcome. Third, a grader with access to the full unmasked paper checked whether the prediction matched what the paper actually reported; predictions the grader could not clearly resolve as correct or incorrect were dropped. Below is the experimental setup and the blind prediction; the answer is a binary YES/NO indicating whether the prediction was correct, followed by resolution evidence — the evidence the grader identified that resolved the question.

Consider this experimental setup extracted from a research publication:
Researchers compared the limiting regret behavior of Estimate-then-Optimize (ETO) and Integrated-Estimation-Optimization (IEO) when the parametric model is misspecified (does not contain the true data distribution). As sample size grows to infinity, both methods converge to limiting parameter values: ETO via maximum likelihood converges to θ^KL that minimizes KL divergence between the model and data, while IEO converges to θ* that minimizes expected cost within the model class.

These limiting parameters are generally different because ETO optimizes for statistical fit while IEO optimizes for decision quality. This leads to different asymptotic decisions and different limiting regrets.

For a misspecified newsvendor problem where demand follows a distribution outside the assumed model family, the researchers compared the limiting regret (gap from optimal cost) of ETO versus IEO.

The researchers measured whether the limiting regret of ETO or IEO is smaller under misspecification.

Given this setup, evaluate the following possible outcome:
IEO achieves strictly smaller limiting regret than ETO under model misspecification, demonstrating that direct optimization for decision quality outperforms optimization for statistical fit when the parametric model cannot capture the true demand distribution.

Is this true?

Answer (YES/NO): NO